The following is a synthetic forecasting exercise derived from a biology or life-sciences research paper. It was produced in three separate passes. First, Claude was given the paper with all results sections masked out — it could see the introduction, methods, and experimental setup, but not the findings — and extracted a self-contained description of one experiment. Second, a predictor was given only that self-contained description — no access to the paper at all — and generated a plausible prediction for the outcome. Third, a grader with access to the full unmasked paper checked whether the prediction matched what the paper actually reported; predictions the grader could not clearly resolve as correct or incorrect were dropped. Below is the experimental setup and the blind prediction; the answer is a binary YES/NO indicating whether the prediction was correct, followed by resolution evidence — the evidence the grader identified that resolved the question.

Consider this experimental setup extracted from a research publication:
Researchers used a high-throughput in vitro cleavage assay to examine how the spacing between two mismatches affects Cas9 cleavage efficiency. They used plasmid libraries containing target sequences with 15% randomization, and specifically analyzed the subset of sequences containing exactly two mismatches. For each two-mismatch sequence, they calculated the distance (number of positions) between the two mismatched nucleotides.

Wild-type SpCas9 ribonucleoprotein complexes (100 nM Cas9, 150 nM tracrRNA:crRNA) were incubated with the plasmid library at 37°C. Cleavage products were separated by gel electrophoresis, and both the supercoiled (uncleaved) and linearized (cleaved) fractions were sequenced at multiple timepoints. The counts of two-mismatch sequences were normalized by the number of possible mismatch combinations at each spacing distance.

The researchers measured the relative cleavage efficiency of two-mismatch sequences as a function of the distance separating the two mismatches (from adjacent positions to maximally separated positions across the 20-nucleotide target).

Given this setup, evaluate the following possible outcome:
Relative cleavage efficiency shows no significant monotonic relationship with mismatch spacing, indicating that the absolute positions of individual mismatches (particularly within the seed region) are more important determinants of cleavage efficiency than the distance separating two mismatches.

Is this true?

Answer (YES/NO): NO